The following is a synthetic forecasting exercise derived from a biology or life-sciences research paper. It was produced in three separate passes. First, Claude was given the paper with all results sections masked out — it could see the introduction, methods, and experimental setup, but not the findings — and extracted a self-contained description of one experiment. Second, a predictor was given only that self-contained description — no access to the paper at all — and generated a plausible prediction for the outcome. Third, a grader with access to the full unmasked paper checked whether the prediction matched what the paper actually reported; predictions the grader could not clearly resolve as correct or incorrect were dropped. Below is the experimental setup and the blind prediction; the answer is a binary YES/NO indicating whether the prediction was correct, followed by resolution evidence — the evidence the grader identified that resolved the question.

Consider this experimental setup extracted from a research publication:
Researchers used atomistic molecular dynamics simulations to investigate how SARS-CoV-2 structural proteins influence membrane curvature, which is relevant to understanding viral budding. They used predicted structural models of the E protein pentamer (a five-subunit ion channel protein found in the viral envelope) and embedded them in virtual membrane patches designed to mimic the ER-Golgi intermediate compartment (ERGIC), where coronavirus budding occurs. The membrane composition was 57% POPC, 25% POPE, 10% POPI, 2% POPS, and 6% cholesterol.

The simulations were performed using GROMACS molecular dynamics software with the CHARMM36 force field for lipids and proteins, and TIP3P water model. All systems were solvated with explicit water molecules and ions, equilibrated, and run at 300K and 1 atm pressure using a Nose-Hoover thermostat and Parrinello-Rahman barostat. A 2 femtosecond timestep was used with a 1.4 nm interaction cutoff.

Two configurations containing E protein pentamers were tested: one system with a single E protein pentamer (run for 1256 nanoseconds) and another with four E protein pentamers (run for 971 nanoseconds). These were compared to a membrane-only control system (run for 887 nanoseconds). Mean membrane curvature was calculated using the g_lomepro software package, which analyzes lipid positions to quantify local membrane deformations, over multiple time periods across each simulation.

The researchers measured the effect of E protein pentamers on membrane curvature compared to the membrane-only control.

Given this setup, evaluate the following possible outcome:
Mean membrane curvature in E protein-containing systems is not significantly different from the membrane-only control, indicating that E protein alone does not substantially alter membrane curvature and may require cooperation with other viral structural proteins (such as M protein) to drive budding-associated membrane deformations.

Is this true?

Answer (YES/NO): YES